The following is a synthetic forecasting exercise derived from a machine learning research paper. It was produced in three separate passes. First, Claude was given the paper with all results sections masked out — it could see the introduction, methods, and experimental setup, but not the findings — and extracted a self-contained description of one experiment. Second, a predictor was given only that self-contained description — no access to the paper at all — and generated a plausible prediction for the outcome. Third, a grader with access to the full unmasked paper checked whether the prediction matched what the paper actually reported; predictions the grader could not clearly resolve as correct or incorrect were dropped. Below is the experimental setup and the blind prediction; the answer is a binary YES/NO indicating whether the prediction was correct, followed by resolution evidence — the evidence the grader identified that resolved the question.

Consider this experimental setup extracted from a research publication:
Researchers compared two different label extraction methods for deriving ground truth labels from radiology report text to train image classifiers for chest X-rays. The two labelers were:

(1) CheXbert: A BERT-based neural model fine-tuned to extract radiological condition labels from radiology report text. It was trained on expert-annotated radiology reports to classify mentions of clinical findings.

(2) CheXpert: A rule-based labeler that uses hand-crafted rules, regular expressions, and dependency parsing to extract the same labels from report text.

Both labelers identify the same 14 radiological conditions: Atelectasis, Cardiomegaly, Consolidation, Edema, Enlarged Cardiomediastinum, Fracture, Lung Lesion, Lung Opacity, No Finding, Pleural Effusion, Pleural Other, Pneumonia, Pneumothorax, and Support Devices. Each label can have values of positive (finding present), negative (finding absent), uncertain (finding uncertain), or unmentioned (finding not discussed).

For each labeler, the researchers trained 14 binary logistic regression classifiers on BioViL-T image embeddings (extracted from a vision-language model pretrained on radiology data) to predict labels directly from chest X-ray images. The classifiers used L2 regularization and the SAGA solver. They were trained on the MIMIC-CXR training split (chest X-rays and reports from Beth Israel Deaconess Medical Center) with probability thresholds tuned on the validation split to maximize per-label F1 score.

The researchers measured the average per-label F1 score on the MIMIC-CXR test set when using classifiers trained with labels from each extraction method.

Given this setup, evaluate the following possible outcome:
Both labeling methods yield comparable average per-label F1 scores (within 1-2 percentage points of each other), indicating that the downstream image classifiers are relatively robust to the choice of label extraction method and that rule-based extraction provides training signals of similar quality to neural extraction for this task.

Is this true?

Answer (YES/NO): NO